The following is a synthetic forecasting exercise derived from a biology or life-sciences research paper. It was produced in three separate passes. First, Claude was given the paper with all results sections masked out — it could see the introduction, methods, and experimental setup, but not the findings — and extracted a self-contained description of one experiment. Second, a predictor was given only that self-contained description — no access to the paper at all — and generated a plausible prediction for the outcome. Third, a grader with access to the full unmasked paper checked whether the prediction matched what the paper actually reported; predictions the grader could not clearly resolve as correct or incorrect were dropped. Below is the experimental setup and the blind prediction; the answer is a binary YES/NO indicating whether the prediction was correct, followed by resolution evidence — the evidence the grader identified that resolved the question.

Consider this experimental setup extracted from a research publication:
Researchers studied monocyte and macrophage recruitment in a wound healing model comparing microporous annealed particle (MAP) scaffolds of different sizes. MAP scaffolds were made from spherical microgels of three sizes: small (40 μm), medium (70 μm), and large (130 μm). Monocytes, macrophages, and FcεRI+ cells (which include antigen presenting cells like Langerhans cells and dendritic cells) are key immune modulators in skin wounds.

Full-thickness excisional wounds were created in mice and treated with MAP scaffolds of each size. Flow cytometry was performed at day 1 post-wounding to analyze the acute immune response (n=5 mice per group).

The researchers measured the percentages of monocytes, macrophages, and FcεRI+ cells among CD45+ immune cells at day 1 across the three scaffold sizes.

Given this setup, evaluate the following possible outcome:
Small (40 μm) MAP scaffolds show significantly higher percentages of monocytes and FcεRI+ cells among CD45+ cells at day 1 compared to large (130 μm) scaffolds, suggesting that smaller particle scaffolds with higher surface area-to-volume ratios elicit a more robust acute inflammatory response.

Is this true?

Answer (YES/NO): NO